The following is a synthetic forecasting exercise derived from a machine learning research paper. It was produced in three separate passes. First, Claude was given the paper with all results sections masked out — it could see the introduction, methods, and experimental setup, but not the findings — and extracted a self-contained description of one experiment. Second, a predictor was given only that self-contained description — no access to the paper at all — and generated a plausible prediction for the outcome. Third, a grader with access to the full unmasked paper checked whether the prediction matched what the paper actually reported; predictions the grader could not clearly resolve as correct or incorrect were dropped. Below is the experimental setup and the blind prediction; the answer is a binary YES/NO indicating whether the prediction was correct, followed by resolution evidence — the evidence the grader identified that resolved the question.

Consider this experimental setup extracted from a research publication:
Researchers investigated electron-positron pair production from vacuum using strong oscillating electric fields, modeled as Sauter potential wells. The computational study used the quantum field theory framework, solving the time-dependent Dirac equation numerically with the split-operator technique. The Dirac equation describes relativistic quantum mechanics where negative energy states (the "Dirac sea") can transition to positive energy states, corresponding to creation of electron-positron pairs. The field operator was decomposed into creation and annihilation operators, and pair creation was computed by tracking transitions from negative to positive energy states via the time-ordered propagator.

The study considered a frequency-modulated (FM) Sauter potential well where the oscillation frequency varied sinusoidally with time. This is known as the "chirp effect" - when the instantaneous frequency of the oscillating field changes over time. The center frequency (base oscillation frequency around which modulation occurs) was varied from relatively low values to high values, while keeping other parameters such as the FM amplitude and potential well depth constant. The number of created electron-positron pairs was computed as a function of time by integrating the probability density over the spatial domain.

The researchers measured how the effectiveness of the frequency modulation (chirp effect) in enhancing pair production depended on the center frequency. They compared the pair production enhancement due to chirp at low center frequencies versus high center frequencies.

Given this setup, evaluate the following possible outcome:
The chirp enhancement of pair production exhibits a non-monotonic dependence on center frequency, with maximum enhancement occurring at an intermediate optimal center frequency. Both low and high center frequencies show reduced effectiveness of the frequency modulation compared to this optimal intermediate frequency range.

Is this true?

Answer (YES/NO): NO